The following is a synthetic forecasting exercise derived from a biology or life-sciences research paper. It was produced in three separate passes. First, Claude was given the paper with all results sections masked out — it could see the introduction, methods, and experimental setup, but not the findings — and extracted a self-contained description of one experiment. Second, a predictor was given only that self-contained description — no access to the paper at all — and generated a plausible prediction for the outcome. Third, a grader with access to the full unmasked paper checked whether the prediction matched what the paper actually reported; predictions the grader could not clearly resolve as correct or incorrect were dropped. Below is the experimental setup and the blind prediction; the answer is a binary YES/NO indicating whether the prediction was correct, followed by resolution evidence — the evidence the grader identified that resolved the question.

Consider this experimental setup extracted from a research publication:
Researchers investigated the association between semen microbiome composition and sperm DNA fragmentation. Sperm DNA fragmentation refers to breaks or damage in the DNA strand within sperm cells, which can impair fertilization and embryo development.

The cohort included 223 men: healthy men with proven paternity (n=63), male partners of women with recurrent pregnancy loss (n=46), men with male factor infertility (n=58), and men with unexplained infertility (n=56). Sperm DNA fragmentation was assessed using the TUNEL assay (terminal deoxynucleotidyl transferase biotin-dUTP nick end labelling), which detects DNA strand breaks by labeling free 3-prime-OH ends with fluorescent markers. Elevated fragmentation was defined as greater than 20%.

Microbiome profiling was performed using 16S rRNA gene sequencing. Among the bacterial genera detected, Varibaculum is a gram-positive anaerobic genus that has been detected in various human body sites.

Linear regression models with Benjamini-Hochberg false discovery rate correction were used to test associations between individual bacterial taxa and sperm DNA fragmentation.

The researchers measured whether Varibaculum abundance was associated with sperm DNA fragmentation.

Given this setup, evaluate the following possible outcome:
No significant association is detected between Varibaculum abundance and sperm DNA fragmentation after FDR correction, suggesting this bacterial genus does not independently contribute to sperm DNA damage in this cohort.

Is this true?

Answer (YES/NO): NO